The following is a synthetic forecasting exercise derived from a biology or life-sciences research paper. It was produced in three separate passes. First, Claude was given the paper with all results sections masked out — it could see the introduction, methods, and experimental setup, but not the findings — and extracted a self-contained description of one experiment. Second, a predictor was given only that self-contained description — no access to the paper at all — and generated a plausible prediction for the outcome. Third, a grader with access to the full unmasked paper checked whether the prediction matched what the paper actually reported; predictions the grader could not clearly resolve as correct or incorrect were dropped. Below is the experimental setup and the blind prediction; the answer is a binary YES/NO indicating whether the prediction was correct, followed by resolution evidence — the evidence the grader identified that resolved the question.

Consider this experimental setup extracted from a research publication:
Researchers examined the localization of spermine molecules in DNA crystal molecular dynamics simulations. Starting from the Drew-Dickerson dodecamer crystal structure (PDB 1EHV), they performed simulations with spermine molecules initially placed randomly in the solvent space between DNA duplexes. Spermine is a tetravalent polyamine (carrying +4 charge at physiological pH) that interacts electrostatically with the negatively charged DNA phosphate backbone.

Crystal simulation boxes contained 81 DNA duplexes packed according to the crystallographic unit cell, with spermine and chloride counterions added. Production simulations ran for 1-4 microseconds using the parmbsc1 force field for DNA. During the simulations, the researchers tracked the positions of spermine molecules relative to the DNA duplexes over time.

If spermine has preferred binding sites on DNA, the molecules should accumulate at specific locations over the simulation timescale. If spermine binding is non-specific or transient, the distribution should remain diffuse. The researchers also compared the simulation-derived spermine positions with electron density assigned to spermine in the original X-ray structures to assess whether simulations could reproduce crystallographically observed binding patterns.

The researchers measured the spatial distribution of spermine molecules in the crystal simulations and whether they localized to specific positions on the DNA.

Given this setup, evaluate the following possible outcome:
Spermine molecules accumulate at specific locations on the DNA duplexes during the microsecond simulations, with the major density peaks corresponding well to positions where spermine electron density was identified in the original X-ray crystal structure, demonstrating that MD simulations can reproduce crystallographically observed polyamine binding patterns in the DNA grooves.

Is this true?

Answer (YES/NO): NO